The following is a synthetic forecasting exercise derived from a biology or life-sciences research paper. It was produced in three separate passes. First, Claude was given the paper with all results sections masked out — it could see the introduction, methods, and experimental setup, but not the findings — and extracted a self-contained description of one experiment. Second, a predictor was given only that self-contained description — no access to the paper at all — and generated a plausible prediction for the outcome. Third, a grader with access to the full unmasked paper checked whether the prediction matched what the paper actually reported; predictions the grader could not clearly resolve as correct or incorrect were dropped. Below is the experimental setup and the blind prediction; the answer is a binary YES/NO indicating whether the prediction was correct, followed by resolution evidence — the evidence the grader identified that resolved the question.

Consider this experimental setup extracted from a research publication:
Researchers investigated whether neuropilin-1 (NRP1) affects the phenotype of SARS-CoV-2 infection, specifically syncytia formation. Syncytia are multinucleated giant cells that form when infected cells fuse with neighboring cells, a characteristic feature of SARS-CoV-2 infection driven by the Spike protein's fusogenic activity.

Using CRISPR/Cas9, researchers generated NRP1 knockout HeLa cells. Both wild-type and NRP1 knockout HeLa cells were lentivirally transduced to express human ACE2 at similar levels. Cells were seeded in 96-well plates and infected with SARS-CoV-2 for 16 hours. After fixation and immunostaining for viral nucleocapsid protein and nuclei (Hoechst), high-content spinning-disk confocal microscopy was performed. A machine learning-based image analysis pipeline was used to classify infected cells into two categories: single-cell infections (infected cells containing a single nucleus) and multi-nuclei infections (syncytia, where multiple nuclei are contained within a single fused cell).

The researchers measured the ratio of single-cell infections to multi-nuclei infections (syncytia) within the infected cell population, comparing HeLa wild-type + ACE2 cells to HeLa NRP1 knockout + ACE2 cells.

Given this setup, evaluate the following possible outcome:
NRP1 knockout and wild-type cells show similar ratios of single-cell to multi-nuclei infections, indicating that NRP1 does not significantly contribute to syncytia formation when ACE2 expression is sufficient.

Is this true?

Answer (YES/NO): NO